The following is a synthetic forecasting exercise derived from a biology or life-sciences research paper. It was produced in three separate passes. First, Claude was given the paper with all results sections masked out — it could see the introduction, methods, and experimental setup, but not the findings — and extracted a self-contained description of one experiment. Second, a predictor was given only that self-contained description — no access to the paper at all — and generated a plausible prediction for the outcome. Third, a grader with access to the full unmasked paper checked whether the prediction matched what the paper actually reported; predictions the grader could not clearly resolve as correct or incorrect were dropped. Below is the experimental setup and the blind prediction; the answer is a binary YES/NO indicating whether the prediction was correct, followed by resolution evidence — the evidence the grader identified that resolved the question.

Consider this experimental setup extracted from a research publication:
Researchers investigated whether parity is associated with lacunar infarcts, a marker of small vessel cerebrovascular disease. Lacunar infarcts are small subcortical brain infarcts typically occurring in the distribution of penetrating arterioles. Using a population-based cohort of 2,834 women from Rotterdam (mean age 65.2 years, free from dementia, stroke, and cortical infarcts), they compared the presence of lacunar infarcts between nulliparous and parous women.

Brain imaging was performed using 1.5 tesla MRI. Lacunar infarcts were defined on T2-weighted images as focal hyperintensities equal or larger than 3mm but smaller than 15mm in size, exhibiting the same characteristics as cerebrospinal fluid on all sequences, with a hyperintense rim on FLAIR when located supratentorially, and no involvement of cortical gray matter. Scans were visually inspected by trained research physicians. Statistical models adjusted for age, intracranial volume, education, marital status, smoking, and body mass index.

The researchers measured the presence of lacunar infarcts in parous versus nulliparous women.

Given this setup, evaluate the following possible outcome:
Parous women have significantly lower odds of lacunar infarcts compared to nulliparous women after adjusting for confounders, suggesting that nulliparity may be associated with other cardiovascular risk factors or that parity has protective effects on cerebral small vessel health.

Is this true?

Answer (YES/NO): NO